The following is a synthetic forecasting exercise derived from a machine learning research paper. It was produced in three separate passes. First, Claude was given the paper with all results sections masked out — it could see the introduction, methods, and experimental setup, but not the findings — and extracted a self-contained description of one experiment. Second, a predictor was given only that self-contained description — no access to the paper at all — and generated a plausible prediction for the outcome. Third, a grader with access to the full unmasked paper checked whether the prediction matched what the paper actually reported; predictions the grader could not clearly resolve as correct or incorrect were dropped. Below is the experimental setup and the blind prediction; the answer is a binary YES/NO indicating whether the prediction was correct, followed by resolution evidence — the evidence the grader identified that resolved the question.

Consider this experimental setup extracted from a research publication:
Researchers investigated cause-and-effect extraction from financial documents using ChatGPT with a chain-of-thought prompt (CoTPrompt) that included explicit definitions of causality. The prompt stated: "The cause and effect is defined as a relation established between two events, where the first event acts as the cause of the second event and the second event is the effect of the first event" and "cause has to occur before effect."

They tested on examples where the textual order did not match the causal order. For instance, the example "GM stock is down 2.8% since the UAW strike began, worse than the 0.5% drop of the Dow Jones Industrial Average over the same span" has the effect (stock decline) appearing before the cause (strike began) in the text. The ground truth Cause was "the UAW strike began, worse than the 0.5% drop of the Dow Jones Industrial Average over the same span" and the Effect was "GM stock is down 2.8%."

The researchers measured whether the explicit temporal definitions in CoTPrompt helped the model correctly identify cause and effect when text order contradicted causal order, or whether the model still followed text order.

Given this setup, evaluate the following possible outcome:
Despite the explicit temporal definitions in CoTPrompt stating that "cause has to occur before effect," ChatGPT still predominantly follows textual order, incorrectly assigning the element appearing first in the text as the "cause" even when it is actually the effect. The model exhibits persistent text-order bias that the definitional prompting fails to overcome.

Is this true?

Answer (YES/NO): YES